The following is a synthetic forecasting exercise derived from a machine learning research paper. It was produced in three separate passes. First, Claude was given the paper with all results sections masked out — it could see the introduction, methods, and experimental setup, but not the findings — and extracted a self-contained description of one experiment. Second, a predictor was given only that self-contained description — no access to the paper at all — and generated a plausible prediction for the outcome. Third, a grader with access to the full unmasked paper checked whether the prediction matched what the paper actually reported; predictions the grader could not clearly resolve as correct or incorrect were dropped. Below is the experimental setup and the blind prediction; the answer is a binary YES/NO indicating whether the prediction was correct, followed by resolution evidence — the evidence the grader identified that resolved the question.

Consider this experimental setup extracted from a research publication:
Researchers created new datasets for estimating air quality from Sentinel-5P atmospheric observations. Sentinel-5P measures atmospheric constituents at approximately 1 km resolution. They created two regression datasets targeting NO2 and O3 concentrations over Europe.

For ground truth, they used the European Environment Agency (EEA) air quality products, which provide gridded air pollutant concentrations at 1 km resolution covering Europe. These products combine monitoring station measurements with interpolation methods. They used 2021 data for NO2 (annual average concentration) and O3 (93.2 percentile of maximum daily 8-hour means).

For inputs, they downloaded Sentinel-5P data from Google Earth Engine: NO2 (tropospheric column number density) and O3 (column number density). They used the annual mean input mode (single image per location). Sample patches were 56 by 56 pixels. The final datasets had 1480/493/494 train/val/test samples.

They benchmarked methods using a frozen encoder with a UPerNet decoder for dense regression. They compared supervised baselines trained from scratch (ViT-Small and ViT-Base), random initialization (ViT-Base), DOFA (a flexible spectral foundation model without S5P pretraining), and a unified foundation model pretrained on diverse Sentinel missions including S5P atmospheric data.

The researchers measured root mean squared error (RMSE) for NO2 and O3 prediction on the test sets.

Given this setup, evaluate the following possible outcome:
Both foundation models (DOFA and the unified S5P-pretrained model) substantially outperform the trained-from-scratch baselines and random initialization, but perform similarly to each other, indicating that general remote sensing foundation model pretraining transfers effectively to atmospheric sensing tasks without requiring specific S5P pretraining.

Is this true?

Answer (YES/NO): NO